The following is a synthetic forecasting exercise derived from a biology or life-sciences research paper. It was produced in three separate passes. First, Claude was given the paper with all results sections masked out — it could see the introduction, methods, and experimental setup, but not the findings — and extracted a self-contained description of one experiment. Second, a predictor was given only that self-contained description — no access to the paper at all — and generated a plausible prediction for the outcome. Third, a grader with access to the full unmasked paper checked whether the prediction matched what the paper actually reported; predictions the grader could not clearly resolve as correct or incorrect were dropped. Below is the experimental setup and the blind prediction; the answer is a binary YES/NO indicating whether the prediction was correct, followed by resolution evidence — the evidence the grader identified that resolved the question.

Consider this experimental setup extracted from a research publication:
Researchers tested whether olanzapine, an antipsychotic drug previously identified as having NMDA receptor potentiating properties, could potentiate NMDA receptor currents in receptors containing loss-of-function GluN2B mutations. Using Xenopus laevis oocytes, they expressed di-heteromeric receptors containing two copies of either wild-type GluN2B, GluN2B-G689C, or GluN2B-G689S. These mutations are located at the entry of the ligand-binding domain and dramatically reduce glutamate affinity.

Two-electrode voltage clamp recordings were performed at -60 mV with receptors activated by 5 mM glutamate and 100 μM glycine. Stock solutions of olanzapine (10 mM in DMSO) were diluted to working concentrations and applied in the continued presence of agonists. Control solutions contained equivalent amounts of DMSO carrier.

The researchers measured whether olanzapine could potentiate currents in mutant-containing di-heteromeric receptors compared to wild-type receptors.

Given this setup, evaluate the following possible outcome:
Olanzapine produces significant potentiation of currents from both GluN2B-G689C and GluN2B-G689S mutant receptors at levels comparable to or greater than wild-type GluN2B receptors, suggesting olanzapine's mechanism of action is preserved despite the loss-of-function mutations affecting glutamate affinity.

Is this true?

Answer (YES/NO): NO